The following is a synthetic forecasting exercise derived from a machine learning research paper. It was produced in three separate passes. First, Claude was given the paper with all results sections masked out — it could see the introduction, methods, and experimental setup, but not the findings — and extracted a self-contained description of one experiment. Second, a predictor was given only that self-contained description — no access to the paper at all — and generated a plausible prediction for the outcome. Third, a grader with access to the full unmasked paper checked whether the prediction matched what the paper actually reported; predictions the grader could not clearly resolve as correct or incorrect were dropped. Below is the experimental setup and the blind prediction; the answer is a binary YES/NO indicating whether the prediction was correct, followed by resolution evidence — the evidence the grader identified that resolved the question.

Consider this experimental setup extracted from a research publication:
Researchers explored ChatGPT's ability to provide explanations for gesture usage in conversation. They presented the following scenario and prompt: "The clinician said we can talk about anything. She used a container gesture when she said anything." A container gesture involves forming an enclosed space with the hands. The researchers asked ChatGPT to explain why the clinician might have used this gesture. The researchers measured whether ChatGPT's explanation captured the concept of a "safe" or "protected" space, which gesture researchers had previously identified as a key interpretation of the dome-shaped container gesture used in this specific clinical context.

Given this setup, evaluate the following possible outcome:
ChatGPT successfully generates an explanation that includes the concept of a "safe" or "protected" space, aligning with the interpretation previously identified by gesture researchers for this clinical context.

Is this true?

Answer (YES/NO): YES